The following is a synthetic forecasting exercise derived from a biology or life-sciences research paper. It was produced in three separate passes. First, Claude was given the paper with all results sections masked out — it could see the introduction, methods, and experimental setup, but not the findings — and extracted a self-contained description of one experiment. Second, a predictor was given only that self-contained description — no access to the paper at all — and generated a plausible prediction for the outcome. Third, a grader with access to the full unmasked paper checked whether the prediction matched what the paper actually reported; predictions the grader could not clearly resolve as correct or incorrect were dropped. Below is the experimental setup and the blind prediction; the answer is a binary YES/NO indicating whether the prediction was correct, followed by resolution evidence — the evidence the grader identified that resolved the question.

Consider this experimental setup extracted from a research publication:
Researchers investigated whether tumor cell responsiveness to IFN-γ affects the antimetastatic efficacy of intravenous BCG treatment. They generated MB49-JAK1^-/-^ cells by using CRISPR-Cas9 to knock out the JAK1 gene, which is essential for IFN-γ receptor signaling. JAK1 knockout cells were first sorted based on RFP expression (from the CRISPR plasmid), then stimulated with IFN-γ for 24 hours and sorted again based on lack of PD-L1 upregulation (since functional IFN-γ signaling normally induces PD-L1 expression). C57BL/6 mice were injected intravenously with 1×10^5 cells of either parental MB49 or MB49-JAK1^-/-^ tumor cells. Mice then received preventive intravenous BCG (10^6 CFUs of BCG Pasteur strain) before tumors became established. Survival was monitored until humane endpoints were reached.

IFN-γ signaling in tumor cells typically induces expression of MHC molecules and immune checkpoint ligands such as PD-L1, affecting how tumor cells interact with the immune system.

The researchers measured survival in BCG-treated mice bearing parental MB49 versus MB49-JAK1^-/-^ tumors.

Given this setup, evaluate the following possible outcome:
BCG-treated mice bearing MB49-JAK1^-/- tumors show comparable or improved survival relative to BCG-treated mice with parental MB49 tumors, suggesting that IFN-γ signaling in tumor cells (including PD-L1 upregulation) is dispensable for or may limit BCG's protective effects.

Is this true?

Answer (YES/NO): YES